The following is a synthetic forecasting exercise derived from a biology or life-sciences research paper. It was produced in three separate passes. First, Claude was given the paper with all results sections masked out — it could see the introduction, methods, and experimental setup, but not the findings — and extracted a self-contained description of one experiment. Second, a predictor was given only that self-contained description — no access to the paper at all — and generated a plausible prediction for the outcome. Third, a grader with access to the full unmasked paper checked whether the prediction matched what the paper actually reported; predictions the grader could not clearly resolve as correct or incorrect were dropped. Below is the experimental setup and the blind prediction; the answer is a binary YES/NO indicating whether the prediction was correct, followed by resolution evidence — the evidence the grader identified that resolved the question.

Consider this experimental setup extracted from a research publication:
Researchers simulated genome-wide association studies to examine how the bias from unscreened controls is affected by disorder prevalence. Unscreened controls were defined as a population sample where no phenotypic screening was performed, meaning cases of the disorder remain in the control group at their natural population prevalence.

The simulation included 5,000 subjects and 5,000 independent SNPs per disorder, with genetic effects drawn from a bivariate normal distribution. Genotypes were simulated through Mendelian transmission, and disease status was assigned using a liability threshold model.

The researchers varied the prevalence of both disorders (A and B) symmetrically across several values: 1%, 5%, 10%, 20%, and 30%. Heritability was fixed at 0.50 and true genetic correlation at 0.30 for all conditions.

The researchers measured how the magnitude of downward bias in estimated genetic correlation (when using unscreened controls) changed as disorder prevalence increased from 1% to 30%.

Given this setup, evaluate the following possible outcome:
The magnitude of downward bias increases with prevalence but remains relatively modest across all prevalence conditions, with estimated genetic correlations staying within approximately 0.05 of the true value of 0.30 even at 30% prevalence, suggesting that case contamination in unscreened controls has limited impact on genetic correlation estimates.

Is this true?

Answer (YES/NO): NO